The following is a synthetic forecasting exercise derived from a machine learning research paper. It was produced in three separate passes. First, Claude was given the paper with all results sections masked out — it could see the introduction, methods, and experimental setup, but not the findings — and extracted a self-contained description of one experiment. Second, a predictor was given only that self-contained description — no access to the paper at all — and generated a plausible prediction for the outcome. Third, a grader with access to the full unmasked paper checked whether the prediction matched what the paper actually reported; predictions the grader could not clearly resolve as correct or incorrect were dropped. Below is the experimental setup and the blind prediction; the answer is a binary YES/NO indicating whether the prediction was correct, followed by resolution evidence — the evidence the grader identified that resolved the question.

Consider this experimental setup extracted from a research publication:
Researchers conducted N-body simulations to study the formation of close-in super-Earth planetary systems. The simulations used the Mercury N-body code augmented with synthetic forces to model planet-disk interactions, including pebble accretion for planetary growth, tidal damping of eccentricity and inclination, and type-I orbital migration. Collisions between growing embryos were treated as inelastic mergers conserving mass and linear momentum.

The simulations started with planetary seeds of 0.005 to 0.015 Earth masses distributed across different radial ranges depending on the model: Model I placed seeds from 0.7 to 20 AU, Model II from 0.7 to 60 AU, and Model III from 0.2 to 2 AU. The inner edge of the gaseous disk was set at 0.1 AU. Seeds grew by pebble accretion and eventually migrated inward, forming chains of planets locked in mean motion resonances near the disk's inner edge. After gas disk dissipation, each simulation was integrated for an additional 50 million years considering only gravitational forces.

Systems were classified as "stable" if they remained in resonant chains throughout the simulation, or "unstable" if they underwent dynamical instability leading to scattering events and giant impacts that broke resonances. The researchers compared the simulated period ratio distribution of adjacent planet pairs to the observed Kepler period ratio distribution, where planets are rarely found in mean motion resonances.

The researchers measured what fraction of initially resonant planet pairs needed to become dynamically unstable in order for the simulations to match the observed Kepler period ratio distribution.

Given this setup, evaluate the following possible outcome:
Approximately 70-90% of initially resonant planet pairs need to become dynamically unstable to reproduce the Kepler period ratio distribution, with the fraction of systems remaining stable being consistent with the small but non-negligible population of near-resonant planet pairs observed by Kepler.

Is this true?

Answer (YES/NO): NO